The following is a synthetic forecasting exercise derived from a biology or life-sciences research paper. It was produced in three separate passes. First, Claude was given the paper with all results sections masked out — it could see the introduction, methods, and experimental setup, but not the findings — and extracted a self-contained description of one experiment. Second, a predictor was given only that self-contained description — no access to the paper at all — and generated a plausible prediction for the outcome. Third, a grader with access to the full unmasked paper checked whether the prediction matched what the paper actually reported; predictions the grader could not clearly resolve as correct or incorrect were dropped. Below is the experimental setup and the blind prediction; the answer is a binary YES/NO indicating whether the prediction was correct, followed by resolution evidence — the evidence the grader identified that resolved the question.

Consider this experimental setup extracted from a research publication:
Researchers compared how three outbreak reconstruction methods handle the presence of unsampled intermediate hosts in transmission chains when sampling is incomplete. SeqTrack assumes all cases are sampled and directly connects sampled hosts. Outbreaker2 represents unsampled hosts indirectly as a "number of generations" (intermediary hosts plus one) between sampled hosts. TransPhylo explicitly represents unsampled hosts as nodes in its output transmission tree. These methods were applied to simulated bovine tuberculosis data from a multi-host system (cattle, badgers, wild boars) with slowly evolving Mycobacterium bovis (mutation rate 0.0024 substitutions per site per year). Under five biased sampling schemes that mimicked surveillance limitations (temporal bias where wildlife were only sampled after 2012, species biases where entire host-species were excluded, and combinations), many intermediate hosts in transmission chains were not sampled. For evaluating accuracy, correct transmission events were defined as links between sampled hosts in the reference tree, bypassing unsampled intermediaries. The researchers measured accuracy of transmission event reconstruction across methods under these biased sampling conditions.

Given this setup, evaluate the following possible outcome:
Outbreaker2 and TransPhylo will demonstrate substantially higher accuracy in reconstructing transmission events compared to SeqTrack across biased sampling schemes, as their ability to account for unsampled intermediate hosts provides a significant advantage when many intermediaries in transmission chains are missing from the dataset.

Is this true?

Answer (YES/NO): NO